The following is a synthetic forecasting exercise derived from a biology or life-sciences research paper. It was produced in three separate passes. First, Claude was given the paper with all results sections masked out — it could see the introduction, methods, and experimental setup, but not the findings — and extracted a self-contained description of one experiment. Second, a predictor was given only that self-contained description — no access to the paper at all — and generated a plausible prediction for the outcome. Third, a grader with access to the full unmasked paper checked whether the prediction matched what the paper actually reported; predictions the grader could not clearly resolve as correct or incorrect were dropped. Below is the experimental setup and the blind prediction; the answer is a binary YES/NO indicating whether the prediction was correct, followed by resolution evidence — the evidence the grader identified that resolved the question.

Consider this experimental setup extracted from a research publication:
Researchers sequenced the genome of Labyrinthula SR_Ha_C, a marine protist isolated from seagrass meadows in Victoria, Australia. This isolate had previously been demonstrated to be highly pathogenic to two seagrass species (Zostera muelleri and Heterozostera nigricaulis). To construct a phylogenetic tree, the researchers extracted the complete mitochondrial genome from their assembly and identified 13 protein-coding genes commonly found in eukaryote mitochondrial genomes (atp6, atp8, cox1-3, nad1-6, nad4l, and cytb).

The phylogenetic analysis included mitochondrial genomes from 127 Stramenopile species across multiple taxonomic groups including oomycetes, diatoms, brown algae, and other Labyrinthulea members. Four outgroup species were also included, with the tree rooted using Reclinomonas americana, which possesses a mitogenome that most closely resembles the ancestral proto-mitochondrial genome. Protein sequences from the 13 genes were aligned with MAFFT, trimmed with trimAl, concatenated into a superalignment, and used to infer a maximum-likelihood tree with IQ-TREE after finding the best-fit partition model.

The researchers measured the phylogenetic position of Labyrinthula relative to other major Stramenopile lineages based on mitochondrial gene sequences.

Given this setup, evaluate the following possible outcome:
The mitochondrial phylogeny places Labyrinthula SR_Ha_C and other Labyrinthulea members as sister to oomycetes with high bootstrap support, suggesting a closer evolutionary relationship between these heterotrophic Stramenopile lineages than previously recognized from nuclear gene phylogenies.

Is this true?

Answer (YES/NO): NO